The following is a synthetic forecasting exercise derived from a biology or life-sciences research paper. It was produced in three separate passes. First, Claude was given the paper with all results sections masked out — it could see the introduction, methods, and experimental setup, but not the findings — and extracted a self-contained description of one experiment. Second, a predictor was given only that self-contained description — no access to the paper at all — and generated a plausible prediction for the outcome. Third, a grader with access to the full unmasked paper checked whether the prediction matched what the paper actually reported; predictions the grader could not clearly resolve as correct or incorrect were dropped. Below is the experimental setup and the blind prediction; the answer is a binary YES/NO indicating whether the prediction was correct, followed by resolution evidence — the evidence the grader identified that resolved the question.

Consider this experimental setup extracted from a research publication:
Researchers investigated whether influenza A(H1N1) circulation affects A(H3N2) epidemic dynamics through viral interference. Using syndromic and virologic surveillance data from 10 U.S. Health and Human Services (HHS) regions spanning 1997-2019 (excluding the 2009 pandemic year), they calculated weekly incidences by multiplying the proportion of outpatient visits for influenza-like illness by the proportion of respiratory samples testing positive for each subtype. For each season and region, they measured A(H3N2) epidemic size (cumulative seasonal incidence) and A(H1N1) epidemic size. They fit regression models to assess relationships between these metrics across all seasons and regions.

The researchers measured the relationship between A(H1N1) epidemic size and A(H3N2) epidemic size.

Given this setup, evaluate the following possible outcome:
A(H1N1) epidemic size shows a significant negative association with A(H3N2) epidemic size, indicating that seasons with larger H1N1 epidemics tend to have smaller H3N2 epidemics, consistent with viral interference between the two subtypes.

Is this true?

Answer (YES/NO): YES